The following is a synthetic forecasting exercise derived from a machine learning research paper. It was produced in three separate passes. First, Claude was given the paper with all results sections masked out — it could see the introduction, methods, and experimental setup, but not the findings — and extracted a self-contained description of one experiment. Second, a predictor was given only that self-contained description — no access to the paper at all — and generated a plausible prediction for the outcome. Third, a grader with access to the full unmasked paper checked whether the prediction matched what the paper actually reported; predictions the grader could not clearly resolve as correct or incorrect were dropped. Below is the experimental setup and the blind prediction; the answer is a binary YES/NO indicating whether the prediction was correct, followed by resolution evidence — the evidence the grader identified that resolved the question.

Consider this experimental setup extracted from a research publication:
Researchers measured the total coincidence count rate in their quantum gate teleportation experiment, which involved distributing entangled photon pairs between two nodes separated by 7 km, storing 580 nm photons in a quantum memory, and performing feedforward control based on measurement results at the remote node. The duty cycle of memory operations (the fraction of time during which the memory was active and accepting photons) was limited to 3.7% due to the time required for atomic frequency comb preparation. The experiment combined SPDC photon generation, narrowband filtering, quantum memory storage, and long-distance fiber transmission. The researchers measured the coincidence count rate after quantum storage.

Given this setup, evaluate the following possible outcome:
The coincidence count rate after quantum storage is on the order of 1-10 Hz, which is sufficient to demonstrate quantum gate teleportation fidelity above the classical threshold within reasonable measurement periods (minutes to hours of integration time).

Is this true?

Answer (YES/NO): NO